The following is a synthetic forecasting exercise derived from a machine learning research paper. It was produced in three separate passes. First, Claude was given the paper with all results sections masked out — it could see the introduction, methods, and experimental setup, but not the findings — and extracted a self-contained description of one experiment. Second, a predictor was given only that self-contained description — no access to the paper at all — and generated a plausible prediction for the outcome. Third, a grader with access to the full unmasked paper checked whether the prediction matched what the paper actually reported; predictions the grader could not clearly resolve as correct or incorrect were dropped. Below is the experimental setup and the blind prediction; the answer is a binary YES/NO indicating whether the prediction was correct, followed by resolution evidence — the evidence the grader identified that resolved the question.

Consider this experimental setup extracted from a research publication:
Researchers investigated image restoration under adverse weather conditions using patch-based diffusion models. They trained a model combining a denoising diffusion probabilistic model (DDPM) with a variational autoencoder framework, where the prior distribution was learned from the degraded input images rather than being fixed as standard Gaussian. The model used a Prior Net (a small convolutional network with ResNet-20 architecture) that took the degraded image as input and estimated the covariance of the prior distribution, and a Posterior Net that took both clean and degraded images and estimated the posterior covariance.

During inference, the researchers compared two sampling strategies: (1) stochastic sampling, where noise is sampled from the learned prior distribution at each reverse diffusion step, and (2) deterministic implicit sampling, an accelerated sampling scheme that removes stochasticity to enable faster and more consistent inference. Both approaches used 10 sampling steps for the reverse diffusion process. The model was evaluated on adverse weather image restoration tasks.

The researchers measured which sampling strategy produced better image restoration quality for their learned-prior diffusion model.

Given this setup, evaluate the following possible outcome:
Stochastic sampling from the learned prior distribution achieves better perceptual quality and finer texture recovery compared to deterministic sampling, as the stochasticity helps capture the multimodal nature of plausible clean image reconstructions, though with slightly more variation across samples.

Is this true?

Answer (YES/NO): NO